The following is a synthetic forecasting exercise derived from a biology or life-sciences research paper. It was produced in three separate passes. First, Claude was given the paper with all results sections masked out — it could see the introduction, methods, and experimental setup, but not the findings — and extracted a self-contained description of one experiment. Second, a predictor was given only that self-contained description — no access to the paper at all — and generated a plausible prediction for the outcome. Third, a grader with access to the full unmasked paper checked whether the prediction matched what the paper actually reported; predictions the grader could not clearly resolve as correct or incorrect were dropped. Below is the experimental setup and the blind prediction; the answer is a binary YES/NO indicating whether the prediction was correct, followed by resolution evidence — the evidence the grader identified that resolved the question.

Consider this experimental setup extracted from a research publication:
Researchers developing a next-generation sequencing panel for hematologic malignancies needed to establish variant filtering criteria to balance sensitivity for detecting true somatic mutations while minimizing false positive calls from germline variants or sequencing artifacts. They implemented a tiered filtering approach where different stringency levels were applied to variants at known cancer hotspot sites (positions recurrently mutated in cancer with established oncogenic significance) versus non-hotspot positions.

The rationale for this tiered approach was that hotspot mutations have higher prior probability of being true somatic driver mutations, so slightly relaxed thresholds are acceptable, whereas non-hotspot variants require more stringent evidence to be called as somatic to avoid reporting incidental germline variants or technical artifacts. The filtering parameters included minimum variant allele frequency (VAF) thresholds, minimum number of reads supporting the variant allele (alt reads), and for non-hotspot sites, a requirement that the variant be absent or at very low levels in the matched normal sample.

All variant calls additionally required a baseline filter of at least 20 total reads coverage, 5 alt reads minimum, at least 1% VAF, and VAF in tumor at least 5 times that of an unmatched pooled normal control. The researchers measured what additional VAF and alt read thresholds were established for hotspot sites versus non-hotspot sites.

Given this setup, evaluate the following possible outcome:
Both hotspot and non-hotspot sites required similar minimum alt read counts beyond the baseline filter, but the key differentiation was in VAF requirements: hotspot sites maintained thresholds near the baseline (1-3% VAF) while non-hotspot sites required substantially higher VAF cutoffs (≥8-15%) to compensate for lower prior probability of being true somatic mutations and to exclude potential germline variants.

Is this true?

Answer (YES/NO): NO